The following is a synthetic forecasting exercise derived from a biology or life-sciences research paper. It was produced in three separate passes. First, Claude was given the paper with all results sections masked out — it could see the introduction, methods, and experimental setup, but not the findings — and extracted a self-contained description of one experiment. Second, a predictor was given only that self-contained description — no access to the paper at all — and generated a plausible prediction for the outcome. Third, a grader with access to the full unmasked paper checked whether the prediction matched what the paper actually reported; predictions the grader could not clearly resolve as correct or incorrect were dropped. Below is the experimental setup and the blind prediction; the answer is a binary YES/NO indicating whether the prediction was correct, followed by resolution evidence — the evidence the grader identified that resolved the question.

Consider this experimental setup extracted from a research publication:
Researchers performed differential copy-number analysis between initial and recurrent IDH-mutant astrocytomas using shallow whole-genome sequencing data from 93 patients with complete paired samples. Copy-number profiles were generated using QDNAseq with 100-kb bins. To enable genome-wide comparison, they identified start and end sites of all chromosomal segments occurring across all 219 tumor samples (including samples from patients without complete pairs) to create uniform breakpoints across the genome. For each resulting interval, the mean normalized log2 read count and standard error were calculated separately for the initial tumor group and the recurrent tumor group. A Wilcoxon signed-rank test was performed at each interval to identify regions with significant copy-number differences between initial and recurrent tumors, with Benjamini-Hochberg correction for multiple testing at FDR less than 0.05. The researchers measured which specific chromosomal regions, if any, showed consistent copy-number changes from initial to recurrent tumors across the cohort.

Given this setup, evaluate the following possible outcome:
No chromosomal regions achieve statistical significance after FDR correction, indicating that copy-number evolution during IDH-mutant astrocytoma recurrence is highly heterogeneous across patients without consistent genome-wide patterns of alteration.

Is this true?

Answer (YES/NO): NO